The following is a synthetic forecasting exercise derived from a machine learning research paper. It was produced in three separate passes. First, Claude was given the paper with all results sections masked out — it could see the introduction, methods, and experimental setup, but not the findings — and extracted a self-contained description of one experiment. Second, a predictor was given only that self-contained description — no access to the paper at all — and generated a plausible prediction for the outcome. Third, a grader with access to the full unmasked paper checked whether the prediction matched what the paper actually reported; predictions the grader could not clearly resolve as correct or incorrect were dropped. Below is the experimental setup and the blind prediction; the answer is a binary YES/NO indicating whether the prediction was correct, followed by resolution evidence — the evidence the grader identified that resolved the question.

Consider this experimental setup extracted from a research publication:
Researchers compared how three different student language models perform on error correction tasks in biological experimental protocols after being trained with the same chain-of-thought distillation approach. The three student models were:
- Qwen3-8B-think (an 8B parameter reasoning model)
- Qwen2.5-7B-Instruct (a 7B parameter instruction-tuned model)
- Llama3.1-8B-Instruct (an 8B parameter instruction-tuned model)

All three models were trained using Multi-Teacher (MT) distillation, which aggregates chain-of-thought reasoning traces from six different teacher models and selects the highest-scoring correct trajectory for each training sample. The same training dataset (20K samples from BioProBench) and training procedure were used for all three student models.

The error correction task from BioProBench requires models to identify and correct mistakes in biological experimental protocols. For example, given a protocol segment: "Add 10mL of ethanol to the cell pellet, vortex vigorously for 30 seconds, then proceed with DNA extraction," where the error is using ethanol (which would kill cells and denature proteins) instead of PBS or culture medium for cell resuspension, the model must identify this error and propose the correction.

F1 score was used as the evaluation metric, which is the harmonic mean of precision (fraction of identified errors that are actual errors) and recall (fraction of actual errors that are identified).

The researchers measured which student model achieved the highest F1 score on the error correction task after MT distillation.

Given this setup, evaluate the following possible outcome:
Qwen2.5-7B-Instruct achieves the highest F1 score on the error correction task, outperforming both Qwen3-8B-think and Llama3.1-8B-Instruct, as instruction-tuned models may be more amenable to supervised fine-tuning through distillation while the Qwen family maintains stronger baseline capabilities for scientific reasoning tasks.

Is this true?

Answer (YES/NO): NO